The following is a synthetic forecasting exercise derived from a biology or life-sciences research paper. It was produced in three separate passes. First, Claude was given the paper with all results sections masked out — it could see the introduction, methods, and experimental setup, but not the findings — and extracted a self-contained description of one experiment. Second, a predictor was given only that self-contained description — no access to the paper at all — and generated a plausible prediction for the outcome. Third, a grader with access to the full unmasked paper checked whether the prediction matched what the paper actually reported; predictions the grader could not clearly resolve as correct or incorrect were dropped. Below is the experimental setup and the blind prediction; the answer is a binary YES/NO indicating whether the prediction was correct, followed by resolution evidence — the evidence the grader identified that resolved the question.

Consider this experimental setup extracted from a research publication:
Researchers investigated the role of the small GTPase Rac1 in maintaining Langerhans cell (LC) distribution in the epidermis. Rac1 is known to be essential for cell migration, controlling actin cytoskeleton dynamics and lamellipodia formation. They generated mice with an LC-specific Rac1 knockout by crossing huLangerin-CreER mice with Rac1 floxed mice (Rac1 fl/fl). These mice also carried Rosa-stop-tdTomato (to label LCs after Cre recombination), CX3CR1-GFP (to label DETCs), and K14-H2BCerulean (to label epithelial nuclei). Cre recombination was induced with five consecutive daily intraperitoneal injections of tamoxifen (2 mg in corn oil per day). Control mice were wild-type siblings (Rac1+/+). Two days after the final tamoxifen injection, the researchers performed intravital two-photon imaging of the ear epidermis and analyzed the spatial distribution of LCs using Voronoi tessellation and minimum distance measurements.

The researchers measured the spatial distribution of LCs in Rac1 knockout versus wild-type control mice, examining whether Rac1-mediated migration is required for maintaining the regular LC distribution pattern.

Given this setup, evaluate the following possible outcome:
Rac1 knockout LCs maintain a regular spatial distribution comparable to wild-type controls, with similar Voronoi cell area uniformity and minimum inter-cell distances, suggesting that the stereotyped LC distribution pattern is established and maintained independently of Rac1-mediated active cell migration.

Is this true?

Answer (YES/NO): NO